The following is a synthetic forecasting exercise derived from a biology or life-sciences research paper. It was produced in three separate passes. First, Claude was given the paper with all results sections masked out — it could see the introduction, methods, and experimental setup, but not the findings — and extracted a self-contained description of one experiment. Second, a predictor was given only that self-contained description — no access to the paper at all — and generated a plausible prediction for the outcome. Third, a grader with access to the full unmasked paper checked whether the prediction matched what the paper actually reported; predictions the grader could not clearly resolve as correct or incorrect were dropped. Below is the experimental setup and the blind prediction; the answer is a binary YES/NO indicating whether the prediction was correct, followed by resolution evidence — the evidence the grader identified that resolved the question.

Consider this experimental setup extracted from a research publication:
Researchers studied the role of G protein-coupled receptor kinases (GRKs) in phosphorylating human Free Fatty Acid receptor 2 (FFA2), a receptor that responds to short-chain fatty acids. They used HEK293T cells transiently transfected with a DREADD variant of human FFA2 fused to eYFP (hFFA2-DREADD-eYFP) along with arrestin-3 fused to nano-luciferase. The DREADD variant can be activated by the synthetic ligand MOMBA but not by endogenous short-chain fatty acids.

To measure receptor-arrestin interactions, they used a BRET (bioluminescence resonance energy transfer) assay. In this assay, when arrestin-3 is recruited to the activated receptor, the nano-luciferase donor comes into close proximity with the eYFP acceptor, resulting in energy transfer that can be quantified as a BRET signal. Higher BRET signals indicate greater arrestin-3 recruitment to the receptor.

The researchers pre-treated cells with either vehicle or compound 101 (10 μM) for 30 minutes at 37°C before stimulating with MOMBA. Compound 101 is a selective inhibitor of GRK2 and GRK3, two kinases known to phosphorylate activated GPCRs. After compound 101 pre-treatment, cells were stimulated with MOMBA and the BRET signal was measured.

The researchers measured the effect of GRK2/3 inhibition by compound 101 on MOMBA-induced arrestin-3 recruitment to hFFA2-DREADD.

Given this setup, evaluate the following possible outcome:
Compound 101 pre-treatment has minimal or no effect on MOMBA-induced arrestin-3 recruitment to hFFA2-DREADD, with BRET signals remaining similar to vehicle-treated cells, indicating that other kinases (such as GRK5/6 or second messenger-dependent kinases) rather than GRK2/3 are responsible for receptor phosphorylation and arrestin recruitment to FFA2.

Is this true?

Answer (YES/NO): NO